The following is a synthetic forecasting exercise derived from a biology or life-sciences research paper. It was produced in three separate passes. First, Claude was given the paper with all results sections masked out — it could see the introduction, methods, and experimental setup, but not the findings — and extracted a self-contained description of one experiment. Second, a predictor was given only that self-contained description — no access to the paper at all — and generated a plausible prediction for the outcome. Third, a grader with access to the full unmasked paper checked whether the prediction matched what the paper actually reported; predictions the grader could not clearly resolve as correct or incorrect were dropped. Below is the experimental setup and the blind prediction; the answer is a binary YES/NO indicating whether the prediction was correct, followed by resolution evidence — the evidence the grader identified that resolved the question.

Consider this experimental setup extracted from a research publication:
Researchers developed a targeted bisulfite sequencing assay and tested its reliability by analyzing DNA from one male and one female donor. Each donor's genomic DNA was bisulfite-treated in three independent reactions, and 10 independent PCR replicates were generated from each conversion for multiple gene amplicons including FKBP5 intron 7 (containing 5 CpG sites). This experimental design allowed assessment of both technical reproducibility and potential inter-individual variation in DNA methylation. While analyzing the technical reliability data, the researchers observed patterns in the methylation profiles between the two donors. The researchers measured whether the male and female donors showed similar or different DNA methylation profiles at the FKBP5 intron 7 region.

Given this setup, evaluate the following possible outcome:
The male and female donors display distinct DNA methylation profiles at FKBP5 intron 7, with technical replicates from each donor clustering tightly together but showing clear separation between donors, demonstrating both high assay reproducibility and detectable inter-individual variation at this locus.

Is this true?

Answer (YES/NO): YES